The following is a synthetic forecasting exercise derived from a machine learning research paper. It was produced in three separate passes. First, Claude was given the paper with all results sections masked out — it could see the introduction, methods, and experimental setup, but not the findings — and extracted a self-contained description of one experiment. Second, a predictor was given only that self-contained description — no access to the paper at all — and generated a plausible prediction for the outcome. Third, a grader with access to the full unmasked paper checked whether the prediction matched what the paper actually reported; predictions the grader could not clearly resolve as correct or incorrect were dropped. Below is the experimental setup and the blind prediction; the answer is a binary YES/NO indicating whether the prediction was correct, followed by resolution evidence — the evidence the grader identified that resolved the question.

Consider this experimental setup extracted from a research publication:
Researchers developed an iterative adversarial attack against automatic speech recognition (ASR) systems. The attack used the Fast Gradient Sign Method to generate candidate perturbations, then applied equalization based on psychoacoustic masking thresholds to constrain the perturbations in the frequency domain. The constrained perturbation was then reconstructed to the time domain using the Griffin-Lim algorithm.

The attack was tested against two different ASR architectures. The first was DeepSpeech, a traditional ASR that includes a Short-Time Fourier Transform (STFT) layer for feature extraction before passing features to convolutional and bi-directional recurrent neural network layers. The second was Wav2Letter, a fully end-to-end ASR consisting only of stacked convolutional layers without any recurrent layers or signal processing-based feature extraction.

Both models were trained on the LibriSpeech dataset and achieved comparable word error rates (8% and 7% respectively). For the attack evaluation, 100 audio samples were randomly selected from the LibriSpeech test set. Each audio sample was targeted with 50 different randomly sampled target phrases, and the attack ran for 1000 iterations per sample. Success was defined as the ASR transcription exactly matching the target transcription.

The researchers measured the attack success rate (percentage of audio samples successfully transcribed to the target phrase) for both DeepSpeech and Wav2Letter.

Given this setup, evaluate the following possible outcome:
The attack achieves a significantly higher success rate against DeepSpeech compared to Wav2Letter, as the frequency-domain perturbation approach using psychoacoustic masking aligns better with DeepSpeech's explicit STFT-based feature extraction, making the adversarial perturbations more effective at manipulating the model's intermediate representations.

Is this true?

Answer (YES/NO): NO